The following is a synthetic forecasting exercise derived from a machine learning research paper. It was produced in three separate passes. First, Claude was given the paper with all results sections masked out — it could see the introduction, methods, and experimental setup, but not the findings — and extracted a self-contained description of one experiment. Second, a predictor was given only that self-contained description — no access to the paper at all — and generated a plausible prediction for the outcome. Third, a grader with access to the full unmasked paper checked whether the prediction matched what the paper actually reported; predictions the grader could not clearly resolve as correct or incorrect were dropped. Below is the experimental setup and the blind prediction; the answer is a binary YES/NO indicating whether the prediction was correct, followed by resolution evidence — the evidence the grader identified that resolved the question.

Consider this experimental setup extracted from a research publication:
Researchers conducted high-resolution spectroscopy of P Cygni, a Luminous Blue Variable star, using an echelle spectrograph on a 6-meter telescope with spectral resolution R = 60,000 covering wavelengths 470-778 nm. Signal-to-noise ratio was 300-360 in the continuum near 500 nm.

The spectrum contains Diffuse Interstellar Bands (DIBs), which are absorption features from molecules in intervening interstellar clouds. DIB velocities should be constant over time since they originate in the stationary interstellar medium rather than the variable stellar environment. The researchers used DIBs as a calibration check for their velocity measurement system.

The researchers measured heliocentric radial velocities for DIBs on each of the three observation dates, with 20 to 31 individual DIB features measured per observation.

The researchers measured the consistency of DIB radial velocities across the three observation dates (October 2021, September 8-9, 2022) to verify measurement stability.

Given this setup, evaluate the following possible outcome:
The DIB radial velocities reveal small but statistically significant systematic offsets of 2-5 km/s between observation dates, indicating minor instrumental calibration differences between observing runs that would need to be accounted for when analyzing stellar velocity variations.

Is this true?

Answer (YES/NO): NO